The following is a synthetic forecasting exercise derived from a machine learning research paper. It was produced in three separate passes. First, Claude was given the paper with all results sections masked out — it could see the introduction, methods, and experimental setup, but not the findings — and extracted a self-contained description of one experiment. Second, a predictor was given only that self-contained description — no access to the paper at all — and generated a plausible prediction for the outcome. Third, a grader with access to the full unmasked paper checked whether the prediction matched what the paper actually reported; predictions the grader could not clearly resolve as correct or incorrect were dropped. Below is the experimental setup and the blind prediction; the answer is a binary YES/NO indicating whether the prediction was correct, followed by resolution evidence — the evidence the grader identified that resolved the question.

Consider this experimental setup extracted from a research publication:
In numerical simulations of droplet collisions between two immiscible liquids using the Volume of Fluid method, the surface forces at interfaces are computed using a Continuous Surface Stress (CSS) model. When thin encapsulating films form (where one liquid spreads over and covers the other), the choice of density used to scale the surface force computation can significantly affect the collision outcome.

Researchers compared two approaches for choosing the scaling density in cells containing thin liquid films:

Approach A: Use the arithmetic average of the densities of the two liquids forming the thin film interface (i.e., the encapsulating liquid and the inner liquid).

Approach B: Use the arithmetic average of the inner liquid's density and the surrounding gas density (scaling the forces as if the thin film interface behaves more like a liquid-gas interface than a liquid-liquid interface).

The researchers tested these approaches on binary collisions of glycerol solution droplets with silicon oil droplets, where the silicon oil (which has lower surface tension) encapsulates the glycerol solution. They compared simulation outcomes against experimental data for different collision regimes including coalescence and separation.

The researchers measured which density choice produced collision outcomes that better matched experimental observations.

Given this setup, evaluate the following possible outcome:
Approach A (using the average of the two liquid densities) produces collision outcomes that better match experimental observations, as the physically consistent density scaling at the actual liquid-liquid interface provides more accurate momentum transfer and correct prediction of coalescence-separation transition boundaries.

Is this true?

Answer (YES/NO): NO